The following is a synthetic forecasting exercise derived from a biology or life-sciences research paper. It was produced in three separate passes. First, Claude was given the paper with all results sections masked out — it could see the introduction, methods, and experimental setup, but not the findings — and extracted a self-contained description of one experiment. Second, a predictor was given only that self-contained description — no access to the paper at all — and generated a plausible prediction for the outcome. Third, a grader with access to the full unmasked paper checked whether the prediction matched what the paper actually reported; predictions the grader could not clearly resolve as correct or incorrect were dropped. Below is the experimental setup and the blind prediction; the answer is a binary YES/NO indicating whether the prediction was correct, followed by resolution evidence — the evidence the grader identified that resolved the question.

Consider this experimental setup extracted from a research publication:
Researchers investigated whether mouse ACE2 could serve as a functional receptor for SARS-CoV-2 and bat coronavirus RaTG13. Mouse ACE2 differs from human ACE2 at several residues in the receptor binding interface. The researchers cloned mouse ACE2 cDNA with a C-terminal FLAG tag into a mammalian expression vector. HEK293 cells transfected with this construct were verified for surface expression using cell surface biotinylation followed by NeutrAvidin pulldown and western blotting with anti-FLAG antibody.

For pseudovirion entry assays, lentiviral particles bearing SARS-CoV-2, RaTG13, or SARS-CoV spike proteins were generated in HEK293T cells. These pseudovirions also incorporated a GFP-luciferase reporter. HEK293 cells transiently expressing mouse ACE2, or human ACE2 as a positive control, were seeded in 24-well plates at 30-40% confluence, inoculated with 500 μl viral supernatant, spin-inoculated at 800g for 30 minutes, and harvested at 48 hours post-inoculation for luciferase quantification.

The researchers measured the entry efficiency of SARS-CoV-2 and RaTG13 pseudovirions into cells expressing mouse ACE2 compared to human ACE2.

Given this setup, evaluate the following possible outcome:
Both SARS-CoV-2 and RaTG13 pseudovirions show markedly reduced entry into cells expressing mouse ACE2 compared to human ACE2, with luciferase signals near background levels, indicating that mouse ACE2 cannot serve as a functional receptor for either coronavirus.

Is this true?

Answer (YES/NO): NO